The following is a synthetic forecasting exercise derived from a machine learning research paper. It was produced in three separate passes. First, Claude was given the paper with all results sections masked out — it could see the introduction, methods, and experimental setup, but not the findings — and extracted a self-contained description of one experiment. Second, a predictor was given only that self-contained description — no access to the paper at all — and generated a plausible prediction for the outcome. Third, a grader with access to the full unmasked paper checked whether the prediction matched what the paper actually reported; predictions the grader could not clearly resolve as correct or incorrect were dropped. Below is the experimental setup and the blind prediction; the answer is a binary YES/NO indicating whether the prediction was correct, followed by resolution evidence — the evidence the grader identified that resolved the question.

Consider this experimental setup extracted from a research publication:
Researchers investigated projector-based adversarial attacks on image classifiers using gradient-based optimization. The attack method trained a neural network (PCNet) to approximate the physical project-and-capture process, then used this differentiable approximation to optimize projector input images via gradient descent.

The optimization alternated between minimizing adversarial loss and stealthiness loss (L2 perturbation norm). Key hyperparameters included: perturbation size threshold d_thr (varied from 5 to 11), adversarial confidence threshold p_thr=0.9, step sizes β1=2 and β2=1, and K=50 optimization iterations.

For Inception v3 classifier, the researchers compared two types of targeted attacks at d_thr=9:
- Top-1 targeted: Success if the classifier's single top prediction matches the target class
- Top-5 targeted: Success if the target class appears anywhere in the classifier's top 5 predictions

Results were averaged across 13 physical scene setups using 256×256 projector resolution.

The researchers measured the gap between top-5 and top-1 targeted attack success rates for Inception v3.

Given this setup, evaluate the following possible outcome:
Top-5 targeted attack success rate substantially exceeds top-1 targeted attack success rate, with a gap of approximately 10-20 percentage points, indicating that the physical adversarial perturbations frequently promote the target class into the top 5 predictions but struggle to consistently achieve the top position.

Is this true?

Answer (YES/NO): YES